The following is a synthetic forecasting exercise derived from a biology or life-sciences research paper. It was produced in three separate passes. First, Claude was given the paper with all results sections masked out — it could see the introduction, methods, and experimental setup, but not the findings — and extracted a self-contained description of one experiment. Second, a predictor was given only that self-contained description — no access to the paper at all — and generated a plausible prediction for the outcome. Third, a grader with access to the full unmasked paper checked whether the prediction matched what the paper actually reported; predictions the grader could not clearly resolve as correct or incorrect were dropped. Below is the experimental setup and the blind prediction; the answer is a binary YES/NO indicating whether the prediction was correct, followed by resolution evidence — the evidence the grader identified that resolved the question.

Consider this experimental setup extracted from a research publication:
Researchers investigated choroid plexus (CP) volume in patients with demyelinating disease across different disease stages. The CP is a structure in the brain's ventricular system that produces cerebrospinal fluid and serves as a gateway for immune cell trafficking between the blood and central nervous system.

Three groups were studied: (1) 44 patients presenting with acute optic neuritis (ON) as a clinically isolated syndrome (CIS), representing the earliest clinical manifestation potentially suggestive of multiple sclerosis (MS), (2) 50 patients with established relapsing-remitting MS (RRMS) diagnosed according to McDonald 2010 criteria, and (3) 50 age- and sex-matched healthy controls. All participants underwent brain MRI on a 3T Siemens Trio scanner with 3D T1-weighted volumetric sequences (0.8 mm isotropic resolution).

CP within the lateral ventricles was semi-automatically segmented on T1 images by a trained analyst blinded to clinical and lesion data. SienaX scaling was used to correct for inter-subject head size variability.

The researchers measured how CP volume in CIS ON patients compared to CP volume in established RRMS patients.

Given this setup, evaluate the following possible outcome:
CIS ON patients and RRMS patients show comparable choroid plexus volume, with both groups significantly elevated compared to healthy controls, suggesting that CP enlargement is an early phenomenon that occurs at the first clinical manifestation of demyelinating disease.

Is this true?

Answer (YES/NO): YES